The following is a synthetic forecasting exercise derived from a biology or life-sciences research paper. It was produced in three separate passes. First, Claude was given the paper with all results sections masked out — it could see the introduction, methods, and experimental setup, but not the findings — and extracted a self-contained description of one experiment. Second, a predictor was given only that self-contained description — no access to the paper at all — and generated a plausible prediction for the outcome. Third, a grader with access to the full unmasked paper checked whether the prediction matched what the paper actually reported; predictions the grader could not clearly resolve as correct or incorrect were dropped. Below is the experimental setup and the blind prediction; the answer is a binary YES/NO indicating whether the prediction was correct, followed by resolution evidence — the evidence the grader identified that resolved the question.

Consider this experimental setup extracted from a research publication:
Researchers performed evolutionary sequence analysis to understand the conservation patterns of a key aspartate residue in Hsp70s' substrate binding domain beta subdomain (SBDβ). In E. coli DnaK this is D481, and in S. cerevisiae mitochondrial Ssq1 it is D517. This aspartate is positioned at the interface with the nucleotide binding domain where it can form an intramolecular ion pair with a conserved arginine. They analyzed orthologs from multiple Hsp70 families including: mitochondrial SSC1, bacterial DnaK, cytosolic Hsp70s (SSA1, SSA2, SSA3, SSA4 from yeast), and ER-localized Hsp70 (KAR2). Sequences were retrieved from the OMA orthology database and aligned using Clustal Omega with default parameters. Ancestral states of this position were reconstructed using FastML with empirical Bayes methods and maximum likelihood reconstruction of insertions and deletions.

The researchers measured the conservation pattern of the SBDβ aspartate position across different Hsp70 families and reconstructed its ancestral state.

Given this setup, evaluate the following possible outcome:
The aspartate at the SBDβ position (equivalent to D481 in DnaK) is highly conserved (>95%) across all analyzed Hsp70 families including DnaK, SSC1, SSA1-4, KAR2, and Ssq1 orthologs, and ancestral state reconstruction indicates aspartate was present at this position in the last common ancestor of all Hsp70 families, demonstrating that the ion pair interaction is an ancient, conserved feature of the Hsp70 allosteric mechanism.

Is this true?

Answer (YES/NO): NO